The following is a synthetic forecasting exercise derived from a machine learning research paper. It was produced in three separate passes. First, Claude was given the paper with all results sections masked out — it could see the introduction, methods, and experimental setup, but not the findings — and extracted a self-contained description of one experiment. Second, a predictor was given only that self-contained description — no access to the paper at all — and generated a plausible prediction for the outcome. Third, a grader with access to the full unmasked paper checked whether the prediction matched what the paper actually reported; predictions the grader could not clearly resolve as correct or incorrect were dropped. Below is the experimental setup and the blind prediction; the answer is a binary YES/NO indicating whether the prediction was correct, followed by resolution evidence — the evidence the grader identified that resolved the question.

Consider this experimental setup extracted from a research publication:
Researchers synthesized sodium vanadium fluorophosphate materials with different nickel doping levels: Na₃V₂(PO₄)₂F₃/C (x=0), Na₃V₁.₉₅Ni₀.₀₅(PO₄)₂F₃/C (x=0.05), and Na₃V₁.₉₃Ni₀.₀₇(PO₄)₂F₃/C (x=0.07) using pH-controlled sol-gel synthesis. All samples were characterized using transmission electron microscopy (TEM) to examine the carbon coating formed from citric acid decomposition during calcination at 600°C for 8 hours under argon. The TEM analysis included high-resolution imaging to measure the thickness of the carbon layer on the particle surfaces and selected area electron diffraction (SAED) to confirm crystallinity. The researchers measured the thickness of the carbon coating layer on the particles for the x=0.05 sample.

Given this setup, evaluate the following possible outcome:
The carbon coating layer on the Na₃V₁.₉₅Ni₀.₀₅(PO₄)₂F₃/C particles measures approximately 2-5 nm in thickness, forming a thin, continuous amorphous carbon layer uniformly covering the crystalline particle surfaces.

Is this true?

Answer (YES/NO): NO